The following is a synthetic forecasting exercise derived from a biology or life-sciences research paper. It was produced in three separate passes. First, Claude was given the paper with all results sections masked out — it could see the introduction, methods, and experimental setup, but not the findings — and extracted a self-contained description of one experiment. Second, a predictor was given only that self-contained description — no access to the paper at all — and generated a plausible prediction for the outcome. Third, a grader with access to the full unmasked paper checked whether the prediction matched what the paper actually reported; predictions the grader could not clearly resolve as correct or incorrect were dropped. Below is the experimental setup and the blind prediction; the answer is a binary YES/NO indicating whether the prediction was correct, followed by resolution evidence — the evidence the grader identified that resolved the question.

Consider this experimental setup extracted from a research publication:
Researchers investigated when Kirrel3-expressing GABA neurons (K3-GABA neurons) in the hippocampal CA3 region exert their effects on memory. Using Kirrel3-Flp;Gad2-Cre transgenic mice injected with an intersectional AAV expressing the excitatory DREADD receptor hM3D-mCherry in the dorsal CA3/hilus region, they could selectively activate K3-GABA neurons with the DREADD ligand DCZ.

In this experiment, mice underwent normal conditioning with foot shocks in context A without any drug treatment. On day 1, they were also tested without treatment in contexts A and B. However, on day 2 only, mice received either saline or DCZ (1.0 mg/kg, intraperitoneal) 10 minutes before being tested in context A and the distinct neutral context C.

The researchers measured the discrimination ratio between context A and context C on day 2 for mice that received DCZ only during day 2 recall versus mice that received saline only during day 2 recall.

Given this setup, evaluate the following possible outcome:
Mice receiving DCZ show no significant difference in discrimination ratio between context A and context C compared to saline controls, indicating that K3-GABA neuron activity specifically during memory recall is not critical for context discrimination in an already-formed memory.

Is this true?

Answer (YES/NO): NO